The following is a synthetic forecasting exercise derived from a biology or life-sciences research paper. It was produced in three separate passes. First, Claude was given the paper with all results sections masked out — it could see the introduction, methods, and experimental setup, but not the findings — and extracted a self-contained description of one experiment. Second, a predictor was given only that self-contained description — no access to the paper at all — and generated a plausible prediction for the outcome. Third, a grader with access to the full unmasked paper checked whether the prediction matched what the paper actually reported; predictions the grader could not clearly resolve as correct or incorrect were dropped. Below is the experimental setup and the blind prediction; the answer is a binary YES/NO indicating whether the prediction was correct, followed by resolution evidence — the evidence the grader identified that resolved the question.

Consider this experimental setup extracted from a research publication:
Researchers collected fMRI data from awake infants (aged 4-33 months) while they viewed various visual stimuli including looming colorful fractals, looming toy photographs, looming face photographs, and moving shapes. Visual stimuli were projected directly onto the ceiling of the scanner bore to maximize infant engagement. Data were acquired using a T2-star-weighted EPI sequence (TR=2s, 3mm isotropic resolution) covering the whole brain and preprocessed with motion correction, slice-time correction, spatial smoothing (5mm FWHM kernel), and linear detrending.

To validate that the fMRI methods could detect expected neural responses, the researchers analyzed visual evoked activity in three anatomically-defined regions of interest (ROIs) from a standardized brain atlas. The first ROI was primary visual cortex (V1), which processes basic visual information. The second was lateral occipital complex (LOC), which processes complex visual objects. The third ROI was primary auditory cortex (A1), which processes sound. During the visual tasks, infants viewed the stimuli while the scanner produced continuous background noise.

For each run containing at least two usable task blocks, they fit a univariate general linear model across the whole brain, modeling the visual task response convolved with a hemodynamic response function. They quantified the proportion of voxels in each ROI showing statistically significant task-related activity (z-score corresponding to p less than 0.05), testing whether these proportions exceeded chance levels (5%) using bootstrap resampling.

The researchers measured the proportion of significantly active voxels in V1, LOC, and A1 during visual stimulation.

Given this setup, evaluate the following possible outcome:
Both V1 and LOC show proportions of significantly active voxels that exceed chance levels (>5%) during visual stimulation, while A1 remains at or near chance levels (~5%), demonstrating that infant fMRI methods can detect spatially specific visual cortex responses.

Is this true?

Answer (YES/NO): YES